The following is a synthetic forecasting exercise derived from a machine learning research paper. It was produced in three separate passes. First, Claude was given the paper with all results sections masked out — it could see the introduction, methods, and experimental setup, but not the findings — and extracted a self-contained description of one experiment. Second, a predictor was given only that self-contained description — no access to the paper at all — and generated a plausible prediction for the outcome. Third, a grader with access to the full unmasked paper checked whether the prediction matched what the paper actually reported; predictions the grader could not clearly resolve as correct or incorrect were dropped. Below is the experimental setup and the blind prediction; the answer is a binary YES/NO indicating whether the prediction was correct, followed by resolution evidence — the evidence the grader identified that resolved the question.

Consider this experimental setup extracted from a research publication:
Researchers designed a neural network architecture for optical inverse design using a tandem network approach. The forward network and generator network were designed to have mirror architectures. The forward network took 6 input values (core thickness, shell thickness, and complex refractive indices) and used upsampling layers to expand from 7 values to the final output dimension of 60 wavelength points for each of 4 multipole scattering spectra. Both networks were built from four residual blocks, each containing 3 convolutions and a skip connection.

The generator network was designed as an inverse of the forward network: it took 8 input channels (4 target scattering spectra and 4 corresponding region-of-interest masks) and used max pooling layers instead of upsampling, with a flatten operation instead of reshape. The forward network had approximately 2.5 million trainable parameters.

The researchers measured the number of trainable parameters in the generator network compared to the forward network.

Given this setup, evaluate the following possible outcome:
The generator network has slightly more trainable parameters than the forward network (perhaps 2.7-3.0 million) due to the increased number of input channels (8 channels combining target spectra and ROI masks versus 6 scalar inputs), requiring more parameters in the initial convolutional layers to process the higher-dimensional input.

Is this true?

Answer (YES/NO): NO